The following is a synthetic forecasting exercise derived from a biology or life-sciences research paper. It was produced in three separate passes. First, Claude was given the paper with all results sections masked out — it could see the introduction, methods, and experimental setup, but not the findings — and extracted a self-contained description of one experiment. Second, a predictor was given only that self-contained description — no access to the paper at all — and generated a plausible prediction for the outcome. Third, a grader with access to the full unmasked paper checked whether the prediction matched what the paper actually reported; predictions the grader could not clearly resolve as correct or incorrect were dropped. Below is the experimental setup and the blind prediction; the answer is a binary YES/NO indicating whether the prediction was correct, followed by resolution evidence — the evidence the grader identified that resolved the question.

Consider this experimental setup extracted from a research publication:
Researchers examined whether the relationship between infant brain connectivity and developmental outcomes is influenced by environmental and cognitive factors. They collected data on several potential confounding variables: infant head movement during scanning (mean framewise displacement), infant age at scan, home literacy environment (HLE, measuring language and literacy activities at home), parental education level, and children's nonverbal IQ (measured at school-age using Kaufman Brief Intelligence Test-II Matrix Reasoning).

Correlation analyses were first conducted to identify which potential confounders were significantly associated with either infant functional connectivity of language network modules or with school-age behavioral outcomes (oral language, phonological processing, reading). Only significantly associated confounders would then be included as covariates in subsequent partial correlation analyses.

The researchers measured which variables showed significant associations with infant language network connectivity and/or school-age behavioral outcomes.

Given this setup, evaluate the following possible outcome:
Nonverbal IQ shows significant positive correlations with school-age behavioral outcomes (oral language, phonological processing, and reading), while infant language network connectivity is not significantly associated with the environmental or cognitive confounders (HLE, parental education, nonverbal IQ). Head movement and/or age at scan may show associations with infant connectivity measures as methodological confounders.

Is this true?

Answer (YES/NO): NO